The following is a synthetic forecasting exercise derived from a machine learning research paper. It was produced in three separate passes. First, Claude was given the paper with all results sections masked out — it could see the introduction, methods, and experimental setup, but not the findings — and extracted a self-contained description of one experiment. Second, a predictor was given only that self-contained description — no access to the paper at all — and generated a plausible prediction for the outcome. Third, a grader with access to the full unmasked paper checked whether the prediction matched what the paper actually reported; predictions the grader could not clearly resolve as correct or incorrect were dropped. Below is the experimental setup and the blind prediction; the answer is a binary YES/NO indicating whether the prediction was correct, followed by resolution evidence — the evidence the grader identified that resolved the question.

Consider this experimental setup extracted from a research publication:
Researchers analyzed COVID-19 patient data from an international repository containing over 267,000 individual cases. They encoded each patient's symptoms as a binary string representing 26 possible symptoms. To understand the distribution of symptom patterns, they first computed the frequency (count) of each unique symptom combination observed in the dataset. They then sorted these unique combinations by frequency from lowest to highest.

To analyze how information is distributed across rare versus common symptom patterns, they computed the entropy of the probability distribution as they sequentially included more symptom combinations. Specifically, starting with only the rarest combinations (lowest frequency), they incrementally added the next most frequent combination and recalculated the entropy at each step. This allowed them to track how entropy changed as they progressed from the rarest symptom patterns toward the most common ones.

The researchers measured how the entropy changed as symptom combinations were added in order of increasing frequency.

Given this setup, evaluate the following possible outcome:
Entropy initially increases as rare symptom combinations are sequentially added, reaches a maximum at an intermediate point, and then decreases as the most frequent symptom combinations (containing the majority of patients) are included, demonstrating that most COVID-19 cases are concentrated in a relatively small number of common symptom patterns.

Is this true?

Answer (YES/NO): YES